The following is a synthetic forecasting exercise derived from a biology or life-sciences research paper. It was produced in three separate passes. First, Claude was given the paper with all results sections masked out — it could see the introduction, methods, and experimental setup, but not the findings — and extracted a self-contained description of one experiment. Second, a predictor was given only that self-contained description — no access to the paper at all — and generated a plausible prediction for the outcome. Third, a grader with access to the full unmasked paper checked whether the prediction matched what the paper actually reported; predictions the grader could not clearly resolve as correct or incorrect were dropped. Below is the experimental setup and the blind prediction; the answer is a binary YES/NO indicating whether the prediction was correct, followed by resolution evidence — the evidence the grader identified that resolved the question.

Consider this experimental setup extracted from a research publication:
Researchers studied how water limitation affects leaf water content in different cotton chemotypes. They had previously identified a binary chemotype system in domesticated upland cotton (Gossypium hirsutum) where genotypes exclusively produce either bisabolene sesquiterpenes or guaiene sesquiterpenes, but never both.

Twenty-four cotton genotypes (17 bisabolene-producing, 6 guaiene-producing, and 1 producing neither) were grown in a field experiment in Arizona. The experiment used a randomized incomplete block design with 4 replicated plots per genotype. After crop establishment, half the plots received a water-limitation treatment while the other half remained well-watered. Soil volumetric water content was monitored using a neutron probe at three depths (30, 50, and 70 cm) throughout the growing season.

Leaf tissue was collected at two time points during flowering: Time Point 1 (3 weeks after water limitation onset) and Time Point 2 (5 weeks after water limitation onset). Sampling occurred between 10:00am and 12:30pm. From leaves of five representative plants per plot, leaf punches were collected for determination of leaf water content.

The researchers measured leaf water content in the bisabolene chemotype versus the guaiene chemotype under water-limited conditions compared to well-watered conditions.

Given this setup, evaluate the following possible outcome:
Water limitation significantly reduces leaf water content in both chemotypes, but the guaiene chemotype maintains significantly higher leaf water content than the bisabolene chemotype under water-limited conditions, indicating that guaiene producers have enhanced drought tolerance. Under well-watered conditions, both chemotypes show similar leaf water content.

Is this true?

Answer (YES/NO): NO